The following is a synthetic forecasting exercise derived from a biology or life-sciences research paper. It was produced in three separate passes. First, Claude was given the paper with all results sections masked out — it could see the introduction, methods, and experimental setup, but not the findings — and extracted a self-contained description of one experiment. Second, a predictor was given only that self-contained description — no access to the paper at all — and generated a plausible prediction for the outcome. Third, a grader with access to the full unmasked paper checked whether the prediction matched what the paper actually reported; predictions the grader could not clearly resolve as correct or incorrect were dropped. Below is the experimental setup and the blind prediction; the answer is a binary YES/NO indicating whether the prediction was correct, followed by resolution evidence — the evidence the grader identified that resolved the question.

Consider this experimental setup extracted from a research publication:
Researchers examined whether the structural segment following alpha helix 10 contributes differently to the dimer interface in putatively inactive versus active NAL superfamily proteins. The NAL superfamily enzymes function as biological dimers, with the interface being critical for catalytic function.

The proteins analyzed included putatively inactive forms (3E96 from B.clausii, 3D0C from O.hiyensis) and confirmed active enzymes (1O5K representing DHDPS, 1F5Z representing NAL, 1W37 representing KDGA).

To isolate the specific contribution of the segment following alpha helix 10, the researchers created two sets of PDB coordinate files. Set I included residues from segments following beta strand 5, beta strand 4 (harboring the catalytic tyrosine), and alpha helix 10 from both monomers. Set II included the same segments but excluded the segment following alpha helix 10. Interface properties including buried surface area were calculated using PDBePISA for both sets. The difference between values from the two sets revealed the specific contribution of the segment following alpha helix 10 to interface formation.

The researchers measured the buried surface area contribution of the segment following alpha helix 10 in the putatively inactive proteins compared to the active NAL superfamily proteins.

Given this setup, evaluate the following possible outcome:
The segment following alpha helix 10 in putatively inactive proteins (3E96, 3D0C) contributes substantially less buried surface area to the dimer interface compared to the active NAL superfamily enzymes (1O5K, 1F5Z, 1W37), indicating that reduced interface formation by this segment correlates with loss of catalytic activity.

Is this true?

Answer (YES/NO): NO